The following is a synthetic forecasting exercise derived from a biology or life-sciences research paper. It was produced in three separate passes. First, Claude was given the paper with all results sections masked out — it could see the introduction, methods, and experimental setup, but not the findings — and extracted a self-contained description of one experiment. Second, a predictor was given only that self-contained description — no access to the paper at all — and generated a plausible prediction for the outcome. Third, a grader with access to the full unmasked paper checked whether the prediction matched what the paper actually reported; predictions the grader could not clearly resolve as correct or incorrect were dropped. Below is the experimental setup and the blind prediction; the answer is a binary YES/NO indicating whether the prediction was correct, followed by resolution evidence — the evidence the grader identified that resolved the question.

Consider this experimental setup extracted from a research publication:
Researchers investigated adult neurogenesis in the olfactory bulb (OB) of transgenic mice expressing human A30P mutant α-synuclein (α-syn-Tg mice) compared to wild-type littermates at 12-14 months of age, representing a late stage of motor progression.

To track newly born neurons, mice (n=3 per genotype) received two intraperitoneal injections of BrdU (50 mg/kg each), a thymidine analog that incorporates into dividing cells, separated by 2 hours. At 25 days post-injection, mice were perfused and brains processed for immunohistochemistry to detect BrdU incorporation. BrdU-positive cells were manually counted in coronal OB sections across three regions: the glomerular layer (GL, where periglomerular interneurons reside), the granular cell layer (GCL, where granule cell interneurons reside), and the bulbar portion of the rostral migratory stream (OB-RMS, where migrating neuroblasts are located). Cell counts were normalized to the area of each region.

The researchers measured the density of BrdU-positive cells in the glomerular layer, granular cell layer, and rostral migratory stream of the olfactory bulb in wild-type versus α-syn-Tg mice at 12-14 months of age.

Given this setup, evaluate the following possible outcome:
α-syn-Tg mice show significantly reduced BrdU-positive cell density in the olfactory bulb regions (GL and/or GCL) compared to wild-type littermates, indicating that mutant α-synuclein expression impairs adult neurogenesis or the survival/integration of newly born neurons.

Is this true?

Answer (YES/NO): YES